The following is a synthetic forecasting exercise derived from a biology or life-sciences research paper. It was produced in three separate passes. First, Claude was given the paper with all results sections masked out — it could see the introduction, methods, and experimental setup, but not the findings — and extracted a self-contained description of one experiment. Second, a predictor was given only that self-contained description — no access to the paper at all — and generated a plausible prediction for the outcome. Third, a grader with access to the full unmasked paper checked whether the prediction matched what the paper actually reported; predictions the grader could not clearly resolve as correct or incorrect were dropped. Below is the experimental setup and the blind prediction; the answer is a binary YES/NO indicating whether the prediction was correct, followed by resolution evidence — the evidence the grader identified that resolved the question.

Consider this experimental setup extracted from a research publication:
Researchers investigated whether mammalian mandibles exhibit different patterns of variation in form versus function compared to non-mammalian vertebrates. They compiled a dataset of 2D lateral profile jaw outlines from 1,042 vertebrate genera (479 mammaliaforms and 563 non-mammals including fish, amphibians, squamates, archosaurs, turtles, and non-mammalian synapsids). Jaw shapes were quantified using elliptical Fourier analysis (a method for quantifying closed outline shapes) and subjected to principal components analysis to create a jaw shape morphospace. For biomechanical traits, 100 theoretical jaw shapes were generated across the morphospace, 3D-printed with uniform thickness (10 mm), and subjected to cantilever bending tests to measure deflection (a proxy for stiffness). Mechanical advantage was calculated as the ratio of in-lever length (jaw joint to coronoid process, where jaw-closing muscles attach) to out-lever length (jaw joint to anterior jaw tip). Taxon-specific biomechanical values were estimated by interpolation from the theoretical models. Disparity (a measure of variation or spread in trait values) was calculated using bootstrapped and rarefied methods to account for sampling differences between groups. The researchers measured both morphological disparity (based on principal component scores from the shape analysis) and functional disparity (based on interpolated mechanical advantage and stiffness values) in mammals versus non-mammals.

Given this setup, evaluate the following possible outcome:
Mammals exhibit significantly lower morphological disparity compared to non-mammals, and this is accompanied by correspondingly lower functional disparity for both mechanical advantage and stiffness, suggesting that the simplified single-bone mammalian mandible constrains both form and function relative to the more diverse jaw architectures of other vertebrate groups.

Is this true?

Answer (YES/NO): NO